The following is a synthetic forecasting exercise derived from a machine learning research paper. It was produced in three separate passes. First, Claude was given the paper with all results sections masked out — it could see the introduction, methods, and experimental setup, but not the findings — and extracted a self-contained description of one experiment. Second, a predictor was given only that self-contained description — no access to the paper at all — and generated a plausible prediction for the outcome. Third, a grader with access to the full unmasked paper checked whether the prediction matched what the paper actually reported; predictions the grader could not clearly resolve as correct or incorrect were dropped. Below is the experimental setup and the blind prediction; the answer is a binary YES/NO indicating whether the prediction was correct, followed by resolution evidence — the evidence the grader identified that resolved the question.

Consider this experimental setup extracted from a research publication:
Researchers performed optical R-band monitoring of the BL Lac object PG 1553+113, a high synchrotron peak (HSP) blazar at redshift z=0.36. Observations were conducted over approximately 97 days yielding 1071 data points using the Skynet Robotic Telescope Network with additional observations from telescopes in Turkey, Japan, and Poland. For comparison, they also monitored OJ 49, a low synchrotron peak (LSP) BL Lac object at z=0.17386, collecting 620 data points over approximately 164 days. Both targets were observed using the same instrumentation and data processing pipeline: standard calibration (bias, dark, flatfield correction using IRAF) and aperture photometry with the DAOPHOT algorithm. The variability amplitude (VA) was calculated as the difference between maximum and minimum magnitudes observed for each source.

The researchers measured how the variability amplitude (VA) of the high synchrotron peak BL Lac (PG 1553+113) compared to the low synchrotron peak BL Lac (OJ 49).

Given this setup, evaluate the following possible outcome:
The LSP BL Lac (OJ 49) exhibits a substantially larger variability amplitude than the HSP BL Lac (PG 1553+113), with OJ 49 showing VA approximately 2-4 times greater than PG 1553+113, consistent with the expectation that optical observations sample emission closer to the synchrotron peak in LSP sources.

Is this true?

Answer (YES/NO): YES